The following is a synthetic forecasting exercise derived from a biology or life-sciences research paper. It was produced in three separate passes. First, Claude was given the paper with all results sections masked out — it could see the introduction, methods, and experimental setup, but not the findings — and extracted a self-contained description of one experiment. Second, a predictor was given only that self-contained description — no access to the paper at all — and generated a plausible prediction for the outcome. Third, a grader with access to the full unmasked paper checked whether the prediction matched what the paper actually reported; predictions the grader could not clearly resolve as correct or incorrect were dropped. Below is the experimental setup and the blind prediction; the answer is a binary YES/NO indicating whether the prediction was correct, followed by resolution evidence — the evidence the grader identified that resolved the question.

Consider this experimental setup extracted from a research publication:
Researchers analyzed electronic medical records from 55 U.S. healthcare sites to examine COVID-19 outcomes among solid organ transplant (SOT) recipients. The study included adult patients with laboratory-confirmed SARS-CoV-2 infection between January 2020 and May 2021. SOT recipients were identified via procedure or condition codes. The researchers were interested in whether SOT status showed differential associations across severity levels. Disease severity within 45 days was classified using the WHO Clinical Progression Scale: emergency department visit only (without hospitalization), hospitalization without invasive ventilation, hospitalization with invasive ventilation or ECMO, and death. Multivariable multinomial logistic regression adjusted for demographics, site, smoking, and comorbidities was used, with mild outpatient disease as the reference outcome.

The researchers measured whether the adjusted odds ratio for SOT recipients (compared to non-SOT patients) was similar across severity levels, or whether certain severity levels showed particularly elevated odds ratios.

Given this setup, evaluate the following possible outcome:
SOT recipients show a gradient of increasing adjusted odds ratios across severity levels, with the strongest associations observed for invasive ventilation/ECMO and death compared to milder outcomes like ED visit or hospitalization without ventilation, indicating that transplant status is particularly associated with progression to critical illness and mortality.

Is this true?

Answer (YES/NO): NO